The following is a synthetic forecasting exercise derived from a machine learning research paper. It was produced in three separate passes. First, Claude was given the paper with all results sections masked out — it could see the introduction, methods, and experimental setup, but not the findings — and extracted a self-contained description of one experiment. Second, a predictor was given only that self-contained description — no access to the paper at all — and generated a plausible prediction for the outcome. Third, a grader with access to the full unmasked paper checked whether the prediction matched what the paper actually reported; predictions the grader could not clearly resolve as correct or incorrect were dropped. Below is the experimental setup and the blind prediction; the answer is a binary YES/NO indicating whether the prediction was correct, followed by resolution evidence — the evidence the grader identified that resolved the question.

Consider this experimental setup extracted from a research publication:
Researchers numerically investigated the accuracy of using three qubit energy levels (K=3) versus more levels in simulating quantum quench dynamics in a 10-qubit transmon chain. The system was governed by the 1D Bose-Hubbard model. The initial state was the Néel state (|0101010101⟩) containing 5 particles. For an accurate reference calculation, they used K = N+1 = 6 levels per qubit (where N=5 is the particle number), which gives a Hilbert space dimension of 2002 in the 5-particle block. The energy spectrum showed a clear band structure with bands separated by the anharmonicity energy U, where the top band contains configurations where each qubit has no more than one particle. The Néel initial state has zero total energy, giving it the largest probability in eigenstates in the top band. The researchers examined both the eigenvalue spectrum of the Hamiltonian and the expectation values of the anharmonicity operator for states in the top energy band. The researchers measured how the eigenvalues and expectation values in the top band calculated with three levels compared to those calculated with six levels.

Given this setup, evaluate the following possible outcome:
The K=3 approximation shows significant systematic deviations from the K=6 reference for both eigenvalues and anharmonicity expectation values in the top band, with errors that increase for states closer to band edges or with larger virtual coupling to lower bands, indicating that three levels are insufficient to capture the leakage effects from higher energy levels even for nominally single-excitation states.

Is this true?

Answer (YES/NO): NO